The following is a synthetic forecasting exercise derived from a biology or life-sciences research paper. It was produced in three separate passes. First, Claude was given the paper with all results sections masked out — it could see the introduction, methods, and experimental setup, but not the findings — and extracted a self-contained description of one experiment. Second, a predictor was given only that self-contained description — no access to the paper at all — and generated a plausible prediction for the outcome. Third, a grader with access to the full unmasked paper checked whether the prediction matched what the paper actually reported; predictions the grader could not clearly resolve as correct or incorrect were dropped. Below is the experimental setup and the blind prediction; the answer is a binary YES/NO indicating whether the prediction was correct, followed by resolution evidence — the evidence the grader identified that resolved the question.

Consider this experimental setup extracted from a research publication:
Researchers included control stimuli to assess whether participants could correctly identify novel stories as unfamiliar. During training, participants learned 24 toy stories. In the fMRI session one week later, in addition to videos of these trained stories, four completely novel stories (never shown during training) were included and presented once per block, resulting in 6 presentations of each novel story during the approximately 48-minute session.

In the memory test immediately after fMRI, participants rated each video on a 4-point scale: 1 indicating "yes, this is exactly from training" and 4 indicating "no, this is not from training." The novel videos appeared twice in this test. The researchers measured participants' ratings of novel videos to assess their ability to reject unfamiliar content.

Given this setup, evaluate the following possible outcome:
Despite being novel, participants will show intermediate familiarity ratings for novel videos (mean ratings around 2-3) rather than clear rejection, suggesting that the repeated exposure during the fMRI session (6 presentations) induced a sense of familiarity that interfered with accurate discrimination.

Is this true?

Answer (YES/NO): NO